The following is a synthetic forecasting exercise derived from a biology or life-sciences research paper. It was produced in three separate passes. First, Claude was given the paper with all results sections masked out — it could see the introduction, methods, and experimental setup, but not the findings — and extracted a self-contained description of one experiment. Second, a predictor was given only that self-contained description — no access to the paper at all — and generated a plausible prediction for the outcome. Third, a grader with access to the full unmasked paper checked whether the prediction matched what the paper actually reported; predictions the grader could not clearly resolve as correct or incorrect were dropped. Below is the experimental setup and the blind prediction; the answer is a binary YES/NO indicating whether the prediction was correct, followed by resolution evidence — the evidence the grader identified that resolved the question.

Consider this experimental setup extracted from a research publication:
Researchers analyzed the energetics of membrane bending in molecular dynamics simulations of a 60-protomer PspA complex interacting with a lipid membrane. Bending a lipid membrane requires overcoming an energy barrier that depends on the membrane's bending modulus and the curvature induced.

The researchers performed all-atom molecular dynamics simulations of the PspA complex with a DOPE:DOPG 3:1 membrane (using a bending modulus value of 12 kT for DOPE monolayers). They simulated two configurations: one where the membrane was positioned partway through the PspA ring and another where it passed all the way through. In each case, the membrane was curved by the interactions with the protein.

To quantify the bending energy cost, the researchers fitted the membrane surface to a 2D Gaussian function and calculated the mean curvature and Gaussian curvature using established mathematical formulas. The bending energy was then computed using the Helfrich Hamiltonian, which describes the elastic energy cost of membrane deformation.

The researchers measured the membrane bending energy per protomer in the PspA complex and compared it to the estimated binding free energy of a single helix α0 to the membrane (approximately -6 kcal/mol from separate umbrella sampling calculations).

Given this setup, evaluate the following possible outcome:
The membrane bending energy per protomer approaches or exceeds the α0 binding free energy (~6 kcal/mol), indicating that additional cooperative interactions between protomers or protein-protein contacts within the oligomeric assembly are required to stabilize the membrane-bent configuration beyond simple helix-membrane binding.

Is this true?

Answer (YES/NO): NO